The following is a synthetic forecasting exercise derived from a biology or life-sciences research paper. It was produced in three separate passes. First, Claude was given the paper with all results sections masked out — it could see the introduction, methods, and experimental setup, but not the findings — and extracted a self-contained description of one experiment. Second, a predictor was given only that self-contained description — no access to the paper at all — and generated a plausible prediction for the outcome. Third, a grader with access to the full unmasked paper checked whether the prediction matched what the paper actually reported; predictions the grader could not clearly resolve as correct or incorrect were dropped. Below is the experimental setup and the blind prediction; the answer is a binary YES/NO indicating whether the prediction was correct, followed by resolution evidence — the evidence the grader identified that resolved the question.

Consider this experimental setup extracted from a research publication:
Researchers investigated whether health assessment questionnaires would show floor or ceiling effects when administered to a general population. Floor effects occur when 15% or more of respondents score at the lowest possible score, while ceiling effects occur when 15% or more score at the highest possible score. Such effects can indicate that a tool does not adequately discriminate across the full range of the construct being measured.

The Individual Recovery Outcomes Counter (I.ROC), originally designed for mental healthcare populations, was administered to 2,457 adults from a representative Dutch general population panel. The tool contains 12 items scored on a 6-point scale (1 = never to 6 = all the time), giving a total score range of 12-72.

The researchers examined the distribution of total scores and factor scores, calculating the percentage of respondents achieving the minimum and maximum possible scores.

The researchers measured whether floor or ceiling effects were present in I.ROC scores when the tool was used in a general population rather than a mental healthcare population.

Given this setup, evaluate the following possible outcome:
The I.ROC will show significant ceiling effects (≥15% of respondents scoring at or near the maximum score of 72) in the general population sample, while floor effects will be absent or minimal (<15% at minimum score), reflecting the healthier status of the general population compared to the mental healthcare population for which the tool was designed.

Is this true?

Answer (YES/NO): NO